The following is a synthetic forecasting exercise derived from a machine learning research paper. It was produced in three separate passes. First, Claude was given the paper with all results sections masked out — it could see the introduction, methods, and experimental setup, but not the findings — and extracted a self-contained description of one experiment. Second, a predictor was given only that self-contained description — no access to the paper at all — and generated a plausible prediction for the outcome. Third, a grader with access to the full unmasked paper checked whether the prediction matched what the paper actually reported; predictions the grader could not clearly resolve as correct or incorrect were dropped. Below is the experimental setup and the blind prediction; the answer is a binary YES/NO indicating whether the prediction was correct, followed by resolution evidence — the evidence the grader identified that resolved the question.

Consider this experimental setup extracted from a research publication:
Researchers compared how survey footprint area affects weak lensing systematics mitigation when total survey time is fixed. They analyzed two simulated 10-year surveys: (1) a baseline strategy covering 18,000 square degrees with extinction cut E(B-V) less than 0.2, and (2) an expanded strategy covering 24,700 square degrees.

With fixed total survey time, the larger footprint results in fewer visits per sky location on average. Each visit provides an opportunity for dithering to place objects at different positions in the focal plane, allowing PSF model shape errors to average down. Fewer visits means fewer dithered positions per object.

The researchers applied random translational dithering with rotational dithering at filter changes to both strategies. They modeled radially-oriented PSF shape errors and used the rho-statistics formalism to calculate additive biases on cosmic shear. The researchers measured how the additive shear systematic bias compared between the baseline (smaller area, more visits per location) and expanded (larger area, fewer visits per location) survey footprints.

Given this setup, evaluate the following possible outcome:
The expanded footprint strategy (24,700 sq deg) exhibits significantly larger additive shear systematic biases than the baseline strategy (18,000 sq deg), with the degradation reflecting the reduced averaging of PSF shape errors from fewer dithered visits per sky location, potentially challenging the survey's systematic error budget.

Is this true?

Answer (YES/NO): YES